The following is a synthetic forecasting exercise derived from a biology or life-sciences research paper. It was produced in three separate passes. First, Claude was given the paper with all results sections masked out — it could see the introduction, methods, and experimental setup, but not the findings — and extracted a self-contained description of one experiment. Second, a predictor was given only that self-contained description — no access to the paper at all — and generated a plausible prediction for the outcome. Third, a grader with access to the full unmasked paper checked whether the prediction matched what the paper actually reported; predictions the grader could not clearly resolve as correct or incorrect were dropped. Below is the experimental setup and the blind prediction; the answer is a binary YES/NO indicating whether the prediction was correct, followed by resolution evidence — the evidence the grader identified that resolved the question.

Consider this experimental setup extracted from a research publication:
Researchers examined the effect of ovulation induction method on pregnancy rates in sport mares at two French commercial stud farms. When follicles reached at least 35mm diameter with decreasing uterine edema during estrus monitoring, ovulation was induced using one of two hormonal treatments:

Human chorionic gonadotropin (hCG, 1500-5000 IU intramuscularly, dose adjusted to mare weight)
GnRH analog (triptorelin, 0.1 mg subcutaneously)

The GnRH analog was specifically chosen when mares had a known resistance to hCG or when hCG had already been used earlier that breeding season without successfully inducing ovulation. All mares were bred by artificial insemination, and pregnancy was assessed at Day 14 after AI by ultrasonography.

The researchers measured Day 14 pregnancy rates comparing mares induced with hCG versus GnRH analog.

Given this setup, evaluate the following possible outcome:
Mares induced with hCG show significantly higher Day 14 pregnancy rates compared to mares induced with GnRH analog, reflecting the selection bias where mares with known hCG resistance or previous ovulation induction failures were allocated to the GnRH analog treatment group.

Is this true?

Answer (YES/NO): NO